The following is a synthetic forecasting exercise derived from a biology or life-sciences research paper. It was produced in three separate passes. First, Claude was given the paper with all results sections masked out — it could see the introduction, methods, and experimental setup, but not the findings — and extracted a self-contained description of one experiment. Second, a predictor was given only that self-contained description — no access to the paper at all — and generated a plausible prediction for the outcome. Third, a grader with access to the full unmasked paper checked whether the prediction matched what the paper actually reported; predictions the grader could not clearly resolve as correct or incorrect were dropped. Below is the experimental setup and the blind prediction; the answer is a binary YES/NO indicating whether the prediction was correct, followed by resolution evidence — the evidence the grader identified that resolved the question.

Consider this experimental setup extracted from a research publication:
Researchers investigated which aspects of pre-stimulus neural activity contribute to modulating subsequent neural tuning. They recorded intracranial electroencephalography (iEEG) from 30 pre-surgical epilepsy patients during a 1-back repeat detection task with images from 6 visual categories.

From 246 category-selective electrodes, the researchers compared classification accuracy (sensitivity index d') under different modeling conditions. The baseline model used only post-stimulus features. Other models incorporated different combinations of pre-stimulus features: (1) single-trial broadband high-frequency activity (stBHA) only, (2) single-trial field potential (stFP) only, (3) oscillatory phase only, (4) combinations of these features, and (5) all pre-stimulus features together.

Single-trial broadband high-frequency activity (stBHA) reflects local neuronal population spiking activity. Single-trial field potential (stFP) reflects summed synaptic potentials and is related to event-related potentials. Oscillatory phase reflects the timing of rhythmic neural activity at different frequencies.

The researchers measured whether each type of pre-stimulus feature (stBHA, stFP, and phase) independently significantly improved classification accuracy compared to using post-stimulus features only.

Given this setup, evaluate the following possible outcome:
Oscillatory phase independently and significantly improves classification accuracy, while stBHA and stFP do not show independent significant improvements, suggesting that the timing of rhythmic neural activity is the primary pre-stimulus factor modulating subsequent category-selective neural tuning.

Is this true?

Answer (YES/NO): NO